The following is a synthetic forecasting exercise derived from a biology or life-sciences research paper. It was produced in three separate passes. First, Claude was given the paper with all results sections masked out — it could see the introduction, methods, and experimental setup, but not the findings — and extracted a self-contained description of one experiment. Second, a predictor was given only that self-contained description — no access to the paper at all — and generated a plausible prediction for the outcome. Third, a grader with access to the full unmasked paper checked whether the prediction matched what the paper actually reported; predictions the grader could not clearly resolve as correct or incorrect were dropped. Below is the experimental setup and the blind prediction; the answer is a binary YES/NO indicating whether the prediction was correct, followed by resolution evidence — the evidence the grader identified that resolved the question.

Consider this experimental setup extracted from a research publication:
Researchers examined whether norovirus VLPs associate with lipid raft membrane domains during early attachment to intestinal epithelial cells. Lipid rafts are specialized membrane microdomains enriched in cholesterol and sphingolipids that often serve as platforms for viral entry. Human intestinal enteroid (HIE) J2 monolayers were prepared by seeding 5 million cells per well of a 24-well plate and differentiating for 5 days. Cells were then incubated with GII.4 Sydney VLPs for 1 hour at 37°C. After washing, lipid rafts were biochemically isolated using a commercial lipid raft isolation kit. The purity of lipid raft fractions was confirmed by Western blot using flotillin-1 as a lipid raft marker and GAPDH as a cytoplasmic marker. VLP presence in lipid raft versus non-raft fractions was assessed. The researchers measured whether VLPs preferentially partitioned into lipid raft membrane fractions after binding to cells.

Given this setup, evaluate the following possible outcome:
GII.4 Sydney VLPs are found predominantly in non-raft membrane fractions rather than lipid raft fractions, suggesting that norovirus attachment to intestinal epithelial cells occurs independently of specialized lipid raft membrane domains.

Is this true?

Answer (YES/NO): NO